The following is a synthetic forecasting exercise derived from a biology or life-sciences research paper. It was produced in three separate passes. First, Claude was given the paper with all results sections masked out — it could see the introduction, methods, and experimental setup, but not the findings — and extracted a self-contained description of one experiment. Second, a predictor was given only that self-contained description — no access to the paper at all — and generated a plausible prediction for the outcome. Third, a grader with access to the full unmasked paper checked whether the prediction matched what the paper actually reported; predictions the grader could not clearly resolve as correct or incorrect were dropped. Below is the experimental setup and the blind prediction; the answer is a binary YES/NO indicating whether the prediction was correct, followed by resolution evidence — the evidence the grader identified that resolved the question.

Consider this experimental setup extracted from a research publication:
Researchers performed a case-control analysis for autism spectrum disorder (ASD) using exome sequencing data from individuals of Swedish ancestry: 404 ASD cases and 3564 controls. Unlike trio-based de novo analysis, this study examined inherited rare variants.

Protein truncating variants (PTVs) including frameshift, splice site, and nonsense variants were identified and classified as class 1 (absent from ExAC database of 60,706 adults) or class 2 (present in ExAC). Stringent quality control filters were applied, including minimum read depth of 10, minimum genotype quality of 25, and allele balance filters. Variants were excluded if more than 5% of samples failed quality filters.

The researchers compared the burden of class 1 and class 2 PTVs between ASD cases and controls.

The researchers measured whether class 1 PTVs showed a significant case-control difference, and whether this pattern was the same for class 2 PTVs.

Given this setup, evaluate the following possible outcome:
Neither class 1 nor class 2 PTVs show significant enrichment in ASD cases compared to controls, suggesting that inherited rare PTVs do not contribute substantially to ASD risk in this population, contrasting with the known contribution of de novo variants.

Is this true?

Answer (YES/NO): NO